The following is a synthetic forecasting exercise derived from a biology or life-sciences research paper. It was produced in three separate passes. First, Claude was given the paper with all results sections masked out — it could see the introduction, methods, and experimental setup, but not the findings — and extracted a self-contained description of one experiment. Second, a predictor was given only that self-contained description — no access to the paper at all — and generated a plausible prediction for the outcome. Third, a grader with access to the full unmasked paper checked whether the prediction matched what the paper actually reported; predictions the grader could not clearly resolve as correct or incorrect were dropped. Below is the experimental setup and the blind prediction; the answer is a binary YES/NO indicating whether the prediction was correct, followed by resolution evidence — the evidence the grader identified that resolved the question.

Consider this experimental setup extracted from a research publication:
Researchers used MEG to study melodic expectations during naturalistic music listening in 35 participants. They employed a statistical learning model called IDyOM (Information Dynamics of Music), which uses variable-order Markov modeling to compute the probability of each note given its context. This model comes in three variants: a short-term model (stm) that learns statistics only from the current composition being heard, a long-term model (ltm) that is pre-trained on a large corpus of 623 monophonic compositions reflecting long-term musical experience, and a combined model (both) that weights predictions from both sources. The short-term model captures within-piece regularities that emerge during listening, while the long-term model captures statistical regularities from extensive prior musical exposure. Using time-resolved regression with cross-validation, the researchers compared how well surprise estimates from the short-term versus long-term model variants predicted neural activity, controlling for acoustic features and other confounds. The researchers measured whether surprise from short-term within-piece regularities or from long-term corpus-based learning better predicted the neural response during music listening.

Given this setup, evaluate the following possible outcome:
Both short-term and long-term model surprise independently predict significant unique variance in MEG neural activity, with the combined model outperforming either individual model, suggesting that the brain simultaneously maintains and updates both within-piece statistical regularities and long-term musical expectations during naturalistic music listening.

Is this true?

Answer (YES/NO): NO